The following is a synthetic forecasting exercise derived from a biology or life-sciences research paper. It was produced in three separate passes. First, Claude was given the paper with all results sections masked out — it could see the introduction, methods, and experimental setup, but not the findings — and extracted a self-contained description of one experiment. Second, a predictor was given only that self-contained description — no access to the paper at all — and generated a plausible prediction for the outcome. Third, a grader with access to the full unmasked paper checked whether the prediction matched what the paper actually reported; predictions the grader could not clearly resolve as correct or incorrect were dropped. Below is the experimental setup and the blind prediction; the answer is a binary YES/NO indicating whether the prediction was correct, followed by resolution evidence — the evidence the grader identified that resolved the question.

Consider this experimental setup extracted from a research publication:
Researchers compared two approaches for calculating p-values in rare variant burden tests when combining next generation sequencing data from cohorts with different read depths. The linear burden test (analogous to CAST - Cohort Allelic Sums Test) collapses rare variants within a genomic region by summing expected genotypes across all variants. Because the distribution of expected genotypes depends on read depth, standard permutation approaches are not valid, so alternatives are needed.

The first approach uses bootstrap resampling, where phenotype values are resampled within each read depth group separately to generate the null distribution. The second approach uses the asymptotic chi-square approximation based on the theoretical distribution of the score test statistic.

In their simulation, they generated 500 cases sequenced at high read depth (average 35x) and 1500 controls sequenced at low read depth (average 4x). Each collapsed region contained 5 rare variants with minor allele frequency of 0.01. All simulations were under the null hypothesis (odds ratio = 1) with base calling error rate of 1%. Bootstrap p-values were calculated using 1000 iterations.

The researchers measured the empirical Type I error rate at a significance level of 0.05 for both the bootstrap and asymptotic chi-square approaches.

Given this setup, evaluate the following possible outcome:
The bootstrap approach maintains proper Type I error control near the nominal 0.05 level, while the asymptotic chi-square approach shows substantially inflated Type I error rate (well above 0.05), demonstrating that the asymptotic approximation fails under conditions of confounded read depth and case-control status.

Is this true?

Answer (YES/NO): NO